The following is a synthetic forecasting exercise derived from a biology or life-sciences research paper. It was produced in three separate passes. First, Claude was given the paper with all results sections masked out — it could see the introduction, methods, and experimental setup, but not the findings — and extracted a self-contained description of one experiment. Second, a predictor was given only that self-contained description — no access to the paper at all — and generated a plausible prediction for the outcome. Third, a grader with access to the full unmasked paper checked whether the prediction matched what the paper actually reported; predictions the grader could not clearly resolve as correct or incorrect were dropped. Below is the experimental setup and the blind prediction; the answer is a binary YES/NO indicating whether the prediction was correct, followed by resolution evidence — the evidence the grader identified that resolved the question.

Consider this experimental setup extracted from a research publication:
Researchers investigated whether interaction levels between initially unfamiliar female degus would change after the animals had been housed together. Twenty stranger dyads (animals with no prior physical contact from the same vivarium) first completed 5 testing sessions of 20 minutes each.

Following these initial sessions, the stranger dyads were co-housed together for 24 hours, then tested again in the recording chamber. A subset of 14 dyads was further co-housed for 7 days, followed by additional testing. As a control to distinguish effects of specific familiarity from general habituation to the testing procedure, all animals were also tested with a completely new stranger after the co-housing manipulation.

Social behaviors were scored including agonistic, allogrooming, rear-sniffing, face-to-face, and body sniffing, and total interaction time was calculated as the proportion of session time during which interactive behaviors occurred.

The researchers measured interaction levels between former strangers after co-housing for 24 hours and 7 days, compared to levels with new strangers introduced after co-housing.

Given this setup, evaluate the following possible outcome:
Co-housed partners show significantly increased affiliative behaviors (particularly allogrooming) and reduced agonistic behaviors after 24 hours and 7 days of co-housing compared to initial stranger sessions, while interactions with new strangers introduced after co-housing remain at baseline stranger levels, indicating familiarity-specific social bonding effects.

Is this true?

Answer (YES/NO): NO